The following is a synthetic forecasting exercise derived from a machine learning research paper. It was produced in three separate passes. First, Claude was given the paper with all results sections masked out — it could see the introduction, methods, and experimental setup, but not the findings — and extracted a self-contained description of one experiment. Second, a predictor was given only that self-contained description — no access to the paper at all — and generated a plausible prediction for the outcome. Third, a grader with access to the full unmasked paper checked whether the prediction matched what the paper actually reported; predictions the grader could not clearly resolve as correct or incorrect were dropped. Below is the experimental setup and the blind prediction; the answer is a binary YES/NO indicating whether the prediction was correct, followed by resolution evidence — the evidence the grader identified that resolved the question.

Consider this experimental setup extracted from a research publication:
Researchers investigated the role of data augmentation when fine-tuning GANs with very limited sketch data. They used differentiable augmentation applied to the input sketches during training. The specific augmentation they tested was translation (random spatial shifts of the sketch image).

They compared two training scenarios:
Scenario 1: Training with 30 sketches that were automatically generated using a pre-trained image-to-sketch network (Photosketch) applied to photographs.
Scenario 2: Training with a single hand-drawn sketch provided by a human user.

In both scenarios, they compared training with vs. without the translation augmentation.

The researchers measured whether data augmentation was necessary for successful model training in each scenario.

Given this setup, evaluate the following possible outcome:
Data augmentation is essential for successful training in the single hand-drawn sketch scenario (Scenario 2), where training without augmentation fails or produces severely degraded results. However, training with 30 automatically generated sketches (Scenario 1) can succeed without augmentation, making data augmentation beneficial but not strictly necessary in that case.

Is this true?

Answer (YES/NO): YES